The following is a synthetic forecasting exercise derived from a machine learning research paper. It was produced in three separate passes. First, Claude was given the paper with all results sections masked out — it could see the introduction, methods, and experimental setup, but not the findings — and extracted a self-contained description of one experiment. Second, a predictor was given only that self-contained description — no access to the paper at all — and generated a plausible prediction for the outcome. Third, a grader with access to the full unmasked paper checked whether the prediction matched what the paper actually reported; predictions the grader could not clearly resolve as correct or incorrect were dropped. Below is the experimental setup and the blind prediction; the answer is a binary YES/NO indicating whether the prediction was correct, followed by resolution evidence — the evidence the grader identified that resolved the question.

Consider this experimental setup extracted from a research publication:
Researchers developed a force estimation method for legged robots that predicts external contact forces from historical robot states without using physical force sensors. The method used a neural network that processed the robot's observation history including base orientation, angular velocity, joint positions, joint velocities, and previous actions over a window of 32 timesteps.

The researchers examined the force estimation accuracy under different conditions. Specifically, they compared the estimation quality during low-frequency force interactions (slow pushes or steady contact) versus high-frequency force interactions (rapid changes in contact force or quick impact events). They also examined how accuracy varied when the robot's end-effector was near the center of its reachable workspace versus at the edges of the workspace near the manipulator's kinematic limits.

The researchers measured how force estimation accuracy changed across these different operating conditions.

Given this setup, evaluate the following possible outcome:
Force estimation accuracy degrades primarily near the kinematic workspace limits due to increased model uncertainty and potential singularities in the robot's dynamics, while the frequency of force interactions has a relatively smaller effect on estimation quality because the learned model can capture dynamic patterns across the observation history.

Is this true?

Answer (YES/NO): NO